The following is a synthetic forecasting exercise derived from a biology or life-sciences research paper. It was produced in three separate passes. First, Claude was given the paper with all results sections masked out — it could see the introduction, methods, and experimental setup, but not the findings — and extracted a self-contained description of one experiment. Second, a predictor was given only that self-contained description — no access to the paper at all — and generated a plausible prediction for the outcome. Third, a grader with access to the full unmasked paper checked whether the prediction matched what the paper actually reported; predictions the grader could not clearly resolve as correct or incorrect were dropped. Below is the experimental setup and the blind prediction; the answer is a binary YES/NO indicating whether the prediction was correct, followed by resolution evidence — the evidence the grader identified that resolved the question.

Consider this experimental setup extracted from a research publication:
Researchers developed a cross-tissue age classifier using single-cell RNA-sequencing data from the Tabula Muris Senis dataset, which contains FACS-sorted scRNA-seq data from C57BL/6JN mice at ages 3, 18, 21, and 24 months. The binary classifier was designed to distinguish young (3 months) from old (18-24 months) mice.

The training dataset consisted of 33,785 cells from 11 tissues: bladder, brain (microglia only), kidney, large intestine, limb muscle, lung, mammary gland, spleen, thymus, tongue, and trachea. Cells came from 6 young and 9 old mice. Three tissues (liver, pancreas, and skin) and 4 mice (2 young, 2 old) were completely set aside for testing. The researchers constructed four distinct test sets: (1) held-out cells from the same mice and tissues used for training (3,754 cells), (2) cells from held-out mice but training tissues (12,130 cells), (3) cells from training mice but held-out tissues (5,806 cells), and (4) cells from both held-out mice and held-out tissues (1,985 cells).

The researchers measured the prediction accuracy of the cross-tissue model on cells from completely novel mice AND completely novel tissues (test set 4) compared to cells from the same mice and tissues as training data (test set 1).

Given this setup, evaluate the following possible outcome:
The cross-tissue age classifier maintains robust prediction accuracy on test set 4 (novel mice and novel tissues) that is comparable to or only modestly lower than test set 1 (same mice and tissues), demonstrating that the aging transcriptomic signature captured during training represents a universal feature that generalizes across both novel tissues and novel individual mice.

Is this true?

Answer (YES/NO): YES